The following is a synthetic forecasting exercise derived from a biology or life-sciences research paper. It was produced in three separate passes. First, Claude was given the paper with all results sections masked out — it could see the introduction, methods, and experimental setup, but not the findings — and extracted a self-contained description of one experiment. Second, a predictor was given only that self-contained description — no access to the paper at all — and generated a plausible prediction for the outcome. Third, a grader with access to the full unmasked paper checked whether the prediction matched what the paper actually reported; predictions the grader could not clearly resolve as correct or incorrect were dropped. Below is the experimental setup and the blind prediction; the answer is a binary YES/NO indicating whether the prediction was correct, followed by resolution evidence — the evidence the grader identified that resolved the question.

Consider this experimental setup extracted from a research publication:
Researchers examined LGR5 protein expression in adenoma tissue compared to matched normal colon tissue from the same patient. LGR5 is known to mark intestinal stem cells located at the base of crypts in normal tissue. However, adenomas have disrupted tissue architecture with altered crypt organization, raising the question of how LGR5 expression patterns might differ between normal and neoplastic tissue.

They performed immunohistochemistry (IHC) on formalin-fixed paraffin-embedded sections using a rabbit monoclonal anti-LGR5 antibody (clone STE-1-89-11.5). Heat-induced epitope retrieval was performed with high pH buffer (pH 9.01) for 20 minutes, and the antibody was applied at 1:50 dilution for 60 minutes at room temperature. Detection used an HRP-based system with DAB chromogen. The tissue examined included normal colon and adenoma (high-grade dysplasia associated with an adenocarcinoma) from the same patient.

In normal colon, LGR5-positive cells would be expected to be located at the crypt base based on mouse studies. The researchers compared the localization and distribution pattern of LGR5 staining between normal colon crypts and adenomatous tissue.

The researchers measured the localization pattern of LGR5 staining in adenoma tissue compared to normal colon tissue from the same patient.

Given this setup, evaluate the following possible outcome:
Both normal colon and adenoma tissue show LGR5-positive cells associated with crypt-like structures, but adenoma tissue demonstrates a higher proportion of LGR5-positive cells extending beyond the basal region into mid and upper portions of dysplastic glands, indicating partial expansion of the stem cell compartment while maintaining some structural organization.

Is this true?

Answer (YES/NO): YES